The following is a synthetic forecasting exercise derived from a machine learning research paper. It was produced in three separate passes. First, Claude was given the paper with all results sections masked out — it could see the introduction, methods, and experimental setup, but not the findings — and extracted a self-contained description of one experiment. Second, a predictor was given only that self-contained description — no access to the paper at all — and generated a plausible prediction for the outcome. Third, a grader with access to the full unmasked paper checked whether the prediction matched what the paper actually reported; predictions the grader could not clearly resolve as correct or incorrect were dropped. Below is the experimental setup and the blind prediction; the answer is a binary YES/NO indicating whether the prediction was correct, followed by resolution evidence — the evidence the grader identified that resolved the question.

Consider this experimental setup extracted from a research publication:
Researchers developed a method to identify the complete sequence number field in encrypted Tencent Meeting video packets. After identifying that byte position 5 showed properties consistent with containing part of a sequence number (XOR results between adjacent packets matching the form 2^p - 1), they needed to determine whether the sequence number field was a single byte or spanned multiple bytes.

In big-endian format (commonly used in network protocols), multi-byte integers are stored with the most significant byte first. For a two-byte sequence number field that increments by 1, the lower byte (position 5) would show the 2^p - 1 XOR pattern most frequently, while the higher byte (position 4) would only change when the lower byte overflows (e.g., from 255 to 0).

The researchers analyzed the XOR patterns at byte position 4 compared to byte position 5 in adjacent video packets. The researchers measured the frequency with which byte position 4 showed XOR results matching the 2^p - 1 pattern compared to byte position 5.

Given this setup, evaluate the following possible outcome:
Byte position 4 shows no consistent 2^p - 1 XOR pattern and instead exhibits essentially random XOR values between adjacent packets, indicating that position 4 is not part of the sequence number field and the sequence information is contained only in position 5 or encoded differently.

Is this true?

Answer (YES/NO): NO